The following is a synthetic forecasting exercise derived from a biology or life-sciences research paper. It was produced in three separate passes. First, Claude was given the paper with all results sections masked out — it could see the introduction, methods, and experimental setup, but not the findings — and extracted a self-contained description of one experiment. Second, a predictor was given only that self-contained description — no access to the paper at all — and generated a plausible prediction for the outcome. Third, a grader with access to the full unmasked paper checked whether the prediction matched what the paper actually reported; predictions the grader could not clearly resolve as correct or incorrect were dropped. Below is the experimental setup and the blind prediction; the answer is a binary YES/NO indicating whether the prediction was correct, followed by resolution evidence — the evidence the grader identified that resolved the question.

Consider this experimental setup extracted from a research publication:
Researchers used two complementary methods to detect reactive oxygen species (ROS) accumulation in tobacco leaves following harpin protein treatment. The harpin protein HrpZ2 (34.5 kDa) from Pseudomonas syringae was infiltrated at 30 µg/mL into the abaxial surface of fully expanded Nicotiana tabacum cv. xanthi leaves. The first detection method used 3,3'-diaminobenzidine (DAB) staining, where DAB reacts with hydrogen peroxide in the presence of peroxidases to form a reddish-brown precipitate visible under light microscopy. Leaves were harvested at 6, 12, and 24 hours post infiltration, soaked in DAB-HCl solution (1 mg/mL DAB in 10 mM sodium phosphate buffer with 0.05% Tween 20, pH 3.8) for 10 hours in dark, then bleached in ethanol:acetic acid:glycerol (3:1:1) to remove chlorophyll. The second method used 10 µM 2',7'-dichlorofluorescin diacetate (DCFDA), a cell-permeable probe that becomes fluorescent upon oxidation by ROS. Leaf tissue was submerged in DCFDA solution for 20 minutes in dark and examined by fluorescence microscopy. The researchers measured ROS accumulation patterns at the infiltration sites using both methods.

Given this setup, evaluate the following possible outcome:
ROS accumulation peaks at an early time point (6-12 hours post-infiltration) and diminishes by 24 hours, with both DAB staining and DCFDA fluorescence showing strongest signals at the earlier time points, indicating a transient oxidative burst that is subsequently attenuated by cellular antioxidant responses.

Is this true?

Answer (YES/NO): NO